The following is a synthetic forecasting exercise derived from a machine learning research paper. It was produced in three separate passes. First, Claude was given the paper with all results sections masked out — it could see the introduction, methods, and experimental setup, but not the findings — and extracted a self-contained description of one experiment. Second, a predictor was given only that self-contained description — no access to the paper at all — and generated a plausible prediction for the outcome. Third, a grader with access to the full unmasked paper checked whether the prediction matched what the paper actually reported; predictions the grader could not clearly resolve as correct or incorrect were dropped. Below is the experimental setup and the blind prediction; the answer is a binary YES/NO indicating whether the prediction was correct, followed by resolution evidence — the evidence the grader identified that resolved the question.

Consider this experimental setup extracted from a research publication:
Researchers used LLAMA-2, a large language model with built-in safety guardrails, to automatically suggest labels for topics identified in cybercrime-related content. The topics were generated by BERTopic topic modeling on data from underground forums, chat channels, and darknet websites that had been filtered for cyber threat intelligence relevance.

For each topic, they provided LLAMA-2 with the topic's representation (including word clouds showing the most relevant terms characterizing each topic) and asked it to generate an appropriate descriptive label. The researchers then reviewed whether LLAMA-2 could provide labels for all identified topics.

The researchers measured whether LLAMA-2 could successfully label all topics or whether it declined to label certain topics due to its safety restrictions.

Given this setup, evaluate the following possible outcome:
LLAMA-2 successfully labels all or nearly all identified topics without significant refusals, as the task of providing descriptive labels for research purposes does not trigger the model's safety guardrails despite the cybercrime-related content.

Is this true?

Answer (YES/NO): NO